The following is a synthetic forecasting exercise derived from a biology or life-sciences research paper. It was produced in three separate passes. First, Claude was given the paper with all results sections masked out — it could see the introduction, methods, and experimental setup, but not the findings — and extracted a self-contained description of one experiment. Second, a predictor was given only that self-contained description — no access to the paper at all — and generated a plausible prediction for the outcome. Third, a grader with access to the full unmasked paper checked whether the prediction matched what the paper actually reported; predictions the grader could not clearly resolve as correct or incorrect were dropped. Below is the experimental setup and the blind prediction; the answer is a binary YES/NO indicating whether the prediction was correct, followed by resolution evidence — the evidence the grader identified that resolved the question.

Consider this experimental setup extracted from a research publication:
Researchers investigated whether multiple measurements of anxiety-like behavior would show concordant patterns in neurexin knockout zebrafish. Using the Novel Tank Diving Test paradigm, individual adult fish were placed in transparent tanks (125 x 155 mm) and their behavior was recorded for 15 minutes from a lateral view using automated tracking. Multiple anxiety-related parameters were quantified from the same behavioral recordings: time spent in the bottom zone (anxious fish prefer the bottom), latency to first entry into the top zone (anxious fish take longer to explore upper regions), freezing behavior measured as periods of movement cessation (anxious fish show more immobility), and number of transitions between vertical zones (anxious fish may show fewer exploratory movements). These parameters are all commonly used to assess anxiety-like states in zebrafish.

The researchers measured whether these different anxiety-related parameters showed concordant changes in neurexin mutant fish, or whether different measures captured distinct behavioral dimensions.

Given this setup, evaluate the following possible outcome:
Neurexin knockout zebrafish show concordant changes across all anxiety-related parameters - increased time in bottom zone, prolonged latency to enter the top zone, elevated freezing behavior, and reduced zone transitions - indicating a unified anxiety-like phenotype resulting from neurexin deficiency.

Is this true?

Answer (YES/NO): NO